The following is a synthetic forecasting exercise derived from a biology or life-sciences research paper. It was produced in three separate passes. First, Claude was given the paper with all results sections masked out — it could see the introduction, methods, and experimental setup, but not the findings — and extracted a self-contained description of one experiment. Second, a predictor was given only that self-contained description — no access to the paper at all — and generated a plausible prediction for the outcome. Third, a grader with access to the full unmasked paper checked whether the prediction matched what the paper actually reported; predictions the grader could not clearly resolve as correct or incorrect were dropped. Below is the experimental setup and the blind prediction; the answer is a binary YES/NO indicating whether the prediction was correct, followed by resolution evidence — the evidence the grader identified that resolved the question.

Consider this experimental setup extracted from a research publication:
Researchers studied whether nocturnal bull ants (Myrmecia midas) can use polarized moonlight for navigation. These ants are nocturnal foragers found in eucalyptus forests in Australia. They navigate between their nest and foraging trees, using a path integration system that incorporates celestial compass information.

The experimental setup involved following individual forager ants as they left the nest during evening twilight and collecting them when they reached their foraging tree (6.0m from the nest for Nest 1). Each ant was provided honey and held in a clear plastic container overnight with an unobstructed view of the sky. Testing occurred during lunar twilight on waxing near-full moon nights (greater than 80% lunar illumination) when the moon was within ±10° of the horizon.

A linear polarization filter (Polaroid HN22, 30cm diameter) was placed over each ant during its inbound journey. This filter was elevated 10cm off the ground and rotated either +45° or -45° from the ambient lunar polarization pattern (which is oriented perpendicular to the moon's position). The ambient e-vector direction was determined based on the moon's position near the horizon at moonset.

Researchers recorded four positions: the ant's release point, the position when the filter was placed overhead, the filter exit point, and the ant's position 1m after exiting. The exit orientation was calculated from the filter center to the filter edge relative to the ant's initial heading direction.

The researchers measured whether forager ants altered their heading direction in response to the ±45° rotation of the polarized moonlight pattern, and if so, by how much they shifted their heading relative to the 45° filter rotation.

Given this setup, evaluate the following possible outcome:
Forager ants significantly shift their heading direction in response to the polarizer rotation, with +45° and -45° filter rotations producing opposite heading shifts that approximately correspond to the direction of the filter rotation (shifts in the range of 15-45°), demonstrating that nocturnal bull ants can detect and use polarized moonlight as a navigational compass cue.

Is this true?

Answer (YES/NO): YES